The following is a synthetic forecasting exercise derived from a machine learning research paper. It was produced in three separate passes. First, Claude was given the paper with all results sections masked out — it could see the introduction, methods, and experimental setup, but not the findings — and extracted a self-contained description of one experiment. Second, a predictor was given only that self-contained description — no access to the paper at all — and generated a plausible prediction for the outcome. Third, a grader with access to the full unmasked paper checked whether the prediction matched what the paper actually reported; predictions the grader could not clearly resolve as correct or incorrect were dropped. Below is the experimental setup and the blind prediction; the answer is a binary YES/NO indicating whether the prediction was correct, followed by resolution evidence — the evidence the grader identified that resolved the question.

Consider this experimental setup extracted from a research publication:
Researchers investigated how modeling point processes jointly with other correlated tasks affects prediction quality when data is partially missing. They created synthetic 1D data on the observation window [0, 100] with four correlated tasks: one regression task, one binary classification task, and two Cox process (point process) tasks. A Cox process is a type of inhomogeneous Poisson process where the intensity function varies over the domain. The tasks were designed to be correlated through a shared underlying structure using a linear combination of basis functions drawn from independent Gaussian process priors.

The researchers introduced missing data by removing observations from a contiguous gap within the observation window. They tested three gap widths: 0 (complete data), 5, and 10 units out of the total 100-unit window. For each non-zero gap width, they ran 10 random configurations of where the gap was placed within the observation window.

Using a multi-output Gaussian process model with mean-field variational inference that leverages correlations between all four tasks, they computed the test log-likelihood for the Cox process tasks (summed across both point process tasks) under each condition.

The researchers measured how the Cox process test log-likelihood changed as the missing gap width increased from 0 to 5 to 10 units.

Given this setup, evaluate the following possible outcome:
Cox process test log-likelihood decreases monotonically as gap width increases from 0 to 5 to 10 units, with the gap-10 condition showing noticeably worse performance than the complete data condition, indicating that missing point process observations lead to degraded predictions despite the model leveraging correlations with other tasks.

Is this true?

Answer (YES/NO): YES